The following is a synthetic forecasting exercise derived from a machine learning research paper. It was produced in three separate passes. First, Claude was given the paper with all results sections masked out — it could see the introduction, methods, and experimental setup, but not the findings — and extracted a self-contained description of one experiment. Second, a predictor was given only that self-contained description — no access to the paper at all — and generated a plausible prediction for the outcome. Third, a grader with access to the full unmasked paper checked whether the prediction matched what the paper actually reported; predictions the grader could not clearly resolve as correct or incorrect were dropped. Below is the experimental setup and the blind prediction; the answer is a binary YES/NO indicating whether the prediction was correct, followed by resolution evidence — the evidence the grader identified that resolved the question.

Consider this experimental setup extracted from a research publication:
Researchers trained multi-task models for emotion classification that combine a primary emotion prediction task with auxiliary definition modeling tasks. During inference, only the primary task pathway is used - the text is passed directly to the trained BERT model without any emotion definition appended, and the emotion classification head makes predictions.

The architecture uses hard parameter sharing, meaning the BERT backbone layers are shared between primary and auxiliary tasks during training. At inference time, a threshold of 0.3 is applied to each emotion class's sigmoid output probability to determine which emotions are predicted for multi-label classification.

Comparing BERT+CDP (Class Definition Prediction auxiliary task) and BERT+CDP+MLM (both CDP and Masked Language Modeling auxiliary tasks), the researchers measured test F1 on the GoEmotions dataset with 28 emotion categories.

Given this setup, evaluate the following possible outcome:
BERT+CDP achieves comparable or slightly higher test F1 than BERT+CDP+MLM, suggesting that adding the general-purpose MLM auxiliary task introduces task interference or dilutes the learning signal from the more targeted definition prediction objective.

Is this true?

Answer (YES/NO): YES